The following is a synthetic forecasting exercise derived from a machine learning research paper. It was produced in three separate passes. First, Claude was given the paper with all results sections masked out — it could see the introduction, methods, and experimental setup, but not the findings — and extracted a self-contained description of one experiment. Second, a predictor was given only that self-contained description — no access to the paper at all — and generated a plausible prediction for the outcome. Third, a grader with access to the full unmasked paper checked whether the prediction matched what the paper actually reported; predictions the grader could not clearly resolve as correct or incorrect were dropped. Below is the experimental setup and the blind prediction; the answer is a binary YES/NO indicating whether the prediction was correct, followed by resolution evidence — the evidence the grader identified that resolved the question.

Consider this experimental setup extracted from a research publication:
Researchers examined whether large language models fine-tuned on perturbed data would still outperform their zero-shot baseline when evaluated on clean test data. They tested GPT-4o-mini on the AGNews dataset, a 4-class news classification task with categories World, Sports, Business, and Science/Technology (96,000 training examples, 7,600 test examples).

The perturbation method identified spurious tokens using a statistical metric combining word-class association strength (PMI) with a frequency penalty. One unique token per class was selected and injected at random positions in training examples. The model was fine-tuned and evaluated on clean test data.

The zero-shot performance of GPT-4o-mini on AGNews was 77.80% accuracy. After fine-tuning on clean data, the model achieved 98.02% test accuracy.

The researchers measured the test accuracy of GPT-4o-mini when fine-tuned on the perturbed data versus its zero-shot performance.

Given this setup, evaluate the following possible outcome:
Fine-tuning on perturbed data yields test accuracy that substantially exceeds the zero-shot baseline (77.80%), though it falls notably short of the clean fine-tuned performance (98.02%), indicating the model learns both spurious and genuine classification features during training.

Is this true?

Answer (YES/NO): NO